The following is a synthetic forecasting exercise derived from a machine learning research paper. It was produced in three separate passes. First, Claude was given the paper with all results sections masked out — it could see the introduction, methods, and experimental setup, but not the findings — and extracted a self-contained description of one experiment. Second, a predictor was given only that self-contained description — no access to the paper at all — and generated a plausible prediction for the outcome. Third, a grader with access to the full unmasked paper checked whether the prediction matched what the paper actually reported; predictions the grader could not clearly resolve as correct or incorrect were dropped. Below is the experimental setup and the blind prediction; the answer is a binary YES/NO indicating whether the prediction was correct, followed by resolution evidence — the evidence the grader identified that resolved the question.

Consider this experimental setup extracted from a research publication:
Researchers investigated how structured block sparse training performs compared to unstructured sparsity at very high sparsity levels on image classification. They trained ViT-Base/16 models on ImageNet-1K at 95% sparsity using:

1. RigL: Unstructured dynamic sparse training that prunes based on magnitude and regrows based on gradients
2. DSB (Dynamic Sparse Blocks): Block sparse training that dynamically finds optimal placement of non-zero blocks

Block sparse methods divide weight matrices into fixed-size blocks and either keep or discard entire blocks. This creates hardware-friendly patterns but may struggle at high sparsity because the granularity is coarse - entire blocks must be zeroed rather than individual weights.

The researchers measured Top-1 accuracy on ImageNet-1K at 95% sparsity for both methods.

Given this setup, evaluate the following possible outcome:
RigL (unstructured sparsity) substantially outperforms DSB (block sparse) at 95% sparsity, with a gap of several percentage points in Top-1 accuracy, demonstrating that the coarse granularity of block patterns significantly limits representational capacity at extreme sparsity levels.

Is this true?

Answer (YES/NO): YES